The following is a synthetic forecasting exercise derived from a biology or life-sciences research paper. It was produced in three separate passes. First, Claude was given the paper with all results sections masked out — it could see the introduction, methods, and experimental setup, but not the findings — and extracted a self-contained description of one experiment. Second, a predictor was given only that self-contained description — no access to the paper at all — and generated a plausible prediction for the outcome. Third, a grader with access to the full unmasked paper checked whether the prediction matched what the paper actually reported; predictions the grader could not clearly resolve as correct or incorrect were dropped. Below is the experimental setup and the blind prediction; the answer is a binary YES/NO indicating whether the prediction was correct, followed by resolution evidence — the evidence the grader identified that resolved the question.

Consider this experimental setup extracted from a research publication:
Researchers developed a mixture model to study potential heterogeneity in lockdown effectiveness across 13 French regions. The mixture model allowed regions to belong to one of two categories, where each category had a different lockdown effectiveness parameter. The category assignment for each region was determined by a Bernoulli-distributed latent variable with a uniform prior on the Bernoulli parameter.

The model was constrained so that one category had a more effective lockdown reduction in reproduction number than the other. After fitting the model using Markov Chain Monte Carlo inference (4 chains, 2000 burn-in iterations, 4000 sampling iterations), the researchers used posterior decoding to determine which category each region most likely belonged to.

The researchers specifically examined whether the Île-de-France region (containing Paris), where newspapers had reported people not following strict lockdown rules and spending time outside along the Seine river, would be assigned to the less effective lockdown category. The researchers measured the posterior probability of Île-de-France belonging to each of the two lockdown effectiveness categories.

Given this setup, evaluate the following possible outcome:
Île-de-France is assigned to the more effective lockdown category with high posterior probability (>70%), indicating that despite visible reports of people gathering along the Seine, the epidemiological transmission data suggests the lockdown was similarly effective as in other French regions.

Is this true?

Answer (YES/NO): NO